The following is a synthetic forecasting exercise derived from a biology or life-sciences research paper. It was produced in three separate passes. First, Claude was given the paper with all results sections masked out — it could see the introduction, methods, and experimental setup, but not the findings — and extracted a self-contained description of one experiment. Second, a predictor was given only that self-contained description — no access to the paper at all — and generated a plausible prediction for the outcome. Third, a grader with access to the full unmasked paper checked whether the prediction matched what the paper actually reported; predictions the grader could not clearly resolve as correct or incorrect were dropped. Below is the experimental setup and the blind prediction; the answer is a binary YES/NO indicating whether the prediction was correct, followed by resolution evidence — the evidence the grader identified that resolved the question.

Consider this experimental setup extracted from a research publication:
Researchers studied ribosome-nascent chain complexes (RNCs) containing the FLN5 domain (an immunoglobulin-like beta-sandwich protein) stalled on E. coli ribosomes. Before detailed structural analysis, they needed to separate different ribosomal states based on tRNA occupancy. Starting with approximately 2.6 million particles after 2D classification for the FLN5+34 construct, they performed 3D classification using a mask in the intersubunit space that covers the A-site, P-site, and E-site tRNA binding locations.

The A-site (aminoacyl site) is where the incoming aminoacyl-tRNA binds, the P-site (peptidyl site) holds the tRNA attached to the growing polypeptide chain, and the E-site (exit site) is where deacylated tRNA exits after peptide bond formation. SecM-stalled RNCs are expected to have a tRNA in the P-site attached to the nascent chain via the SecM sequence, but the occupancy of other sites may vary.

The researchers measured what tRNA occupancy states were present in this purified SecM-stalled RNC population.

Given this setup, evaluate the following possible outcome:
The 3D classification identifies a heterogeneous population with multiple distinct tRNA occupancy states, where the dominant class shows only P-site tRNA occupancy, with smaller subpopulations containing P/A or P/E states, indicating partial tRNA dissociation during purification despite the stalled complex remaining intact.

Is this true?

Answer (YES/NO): YES